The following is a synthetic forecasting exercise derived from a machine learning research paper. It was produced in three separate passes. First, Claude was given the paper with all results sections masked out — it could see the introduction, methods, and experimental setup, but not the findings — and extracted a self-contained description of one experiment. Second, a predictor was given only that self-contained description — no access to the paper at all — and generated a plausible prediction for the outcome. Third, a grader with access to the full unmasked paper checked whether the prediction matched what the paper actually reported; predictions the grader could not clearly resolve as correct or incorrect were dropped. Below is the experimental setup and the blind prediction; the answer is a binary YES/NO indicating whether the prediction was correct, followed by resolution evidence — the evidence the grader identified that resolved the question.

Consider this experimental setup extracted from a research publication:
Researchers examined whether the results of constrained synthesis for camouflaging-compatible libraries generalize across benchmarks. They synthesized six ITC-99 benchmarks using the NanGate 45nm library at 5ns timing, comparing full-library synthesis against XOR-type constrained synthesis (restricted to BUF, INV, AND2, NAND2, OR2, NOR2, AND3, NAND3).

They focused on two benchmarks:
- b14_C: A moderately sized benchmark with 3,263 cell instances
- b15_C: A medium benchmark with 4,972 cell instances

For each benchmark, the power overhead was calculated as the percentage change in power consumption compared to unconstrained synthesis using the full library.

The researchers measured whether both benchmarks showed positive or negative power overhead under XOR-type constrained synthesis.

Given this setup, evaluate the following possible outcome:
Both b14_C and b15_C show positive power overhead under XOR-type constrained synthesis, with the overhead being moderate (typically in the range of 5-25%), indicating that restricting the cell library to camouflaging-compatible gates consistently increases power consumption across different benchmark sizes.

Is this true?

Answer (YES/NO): NO